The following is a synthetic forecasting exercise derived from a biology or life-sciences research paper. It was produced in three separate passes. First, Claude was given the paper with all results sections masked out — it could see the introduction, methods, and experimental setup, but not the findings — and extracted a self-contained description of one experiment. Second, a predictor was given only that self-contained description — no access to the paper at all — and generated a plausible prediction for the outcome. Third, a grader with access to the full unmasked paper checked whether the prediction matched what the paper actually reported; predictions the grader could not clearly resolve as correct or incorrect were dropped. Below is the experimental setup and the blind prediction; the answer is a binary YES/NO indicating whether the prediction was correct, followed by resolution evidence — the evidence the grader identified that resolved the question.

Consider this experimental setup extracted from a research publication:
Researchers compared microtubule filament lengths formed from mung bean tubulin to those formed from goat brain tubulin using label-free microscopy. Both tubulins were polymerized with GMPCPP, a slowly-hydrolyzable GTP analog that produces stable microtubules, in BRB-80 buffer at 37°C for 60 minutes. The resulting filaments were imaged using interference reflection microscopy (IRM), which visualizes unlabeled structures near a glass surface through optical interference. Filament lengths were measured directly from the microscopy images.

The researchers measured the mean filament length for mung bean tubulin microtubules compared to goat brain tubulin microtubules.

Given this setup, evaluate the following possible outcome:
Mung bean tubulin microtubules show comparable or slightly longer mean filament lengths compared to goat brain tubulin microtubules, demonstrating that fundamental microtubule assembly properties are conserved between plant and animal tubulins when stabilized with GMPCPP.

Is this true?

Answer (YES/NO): NO